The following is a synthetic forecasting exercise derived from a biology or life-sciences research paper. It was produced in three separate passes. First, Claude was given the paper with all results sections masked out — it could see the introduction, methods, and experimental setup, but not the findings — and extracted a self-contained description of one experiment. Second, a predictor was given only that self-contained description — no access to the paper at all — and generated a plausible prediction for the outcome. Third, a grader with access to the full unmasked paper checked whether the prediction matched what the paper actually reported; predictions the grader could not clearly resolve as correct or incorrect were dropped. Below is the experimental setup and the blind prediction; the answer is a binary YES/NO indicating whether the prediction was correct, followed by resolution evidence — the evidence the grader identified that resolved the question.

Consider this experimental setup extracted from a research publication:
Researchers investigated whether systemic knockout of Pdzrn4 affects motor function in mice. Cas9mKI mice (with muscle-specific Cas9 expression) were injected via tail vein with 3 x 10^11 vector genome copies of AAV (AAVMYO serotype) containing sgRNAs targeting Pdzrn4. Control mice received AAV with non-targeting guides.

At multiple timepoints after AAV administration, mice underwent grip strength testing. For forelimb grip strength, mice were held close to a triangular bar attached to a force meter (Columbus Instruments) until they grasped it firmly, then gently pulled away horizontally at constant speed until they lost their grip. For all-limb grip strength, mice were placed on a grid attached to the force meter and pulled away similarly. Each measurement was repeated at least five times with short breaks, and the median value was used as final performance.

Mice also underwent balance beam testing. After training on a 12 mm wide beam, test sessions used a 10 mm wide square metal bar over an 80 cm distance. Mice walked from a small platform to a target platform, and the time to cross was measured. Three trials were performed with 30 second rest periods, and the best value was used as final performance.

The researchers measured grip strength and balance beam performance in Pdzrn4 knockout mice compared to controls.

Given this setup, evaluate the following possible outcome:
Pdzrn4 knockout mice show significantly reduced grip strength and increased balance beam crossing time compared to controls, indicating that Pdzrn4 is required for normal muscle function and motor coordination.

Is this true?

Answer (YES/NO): NO